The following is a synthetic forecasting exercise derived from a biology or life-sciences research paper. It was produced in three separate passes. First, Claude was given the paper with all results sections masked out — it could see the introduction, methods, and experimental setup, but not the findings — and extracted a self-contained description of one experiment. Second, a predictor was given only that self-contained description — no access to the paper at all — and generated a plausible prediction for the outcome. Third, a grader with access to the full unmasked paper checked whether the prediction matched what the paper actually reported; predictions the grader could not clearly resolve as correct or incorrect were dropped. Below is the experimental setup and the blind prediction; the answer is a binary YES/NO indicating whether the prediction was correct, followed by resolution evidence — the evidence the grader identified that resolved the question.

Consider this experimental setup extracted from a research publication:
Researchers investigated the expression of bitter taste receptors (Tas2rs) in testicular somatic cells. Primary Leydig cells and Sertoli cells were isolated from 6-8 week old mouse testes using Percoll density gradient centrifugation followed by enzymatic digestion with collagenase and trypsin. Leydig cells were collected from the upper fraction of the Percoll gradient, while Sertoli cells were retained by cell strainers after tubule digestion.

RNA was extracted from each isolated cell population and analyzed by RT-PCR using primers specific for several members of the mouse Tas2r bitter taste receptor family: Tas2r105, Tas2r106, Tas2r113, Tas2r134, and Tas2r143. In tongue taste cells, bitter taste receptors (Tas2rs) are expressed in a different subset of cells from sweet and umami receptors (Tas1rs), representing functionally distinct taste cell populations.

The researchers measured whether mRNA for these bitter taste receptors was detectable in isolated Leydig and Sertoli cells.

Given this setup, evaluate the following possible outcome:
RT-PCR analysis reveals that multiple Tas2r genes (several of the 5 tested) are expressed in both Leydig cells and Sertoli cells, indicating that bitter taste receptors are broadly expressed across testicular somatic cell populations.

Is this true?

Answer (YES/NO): YES